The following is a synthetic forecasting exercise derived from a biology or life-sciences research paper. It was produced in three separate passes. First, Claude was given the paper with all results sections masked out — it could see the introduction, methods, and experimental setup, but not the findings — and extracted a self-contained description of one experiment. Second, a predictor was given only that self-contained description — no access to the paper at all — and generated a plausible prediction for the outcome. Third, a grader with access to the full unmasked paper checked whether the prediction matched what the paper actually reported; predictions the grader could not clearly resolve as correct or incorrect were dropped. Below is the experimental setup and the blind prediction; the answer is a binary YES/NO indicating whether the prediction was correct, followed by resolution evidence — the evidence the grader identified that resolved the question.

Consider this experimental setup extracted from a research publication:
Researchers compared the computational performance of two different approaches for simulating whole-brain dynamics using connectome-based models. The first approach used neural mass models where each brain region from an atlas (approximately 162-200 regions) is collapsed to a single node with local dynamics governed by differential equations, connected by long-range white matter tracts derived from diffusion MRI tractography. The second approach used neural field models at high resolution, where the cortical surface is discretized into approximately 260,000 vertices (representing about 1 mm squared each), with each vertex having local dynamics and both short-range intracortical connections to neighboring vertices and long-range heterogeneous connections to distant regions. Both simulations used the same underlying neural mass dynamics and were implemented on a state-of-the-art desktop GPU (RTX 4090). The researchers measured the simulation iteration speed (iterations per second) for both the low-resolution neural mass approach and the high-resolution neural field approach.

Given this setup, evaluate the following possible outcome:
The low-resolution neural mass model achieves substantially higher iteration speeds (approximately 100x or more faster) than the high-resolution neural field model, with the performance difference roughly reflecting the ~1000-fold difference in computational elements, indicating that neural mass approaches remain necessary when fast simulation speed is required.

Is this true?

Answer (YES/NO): YES